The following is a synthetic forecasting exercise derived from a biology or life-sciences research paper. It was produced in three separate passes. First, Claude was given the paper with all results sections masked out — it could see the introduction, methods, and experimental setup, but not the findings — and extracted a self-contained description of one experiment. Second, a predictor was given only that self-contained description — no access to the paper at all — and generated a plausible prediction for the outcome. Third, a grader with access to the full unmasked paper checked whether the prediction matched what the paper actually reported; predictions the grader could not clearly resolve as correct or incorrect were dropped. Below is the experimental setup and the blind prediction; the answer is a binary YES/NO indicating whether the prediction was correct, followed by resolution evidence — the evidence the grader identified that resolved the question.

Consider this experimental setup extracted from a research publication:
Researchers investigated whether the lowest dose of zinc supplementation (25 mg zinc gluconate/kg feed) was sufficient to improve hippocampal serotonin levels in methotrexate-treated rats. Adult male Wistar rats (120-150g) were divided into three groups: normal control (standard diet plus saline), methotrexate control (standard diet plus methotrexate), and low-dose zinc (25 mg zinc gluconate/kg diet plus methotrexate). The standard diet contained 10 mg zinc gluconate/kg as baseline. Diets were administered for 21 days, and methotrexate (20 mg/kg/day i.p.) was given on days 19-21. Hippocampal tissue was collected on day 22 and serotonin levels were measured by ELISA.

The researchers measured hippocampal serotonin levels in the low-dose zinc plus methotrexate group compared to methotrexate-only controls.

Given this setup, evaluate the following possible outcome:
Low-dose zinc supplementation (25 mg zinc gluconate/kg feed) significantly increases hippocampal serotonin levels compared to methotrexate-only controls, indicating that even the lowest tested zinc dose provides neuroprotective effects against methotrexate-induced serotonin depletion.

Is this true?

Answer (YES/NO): NO